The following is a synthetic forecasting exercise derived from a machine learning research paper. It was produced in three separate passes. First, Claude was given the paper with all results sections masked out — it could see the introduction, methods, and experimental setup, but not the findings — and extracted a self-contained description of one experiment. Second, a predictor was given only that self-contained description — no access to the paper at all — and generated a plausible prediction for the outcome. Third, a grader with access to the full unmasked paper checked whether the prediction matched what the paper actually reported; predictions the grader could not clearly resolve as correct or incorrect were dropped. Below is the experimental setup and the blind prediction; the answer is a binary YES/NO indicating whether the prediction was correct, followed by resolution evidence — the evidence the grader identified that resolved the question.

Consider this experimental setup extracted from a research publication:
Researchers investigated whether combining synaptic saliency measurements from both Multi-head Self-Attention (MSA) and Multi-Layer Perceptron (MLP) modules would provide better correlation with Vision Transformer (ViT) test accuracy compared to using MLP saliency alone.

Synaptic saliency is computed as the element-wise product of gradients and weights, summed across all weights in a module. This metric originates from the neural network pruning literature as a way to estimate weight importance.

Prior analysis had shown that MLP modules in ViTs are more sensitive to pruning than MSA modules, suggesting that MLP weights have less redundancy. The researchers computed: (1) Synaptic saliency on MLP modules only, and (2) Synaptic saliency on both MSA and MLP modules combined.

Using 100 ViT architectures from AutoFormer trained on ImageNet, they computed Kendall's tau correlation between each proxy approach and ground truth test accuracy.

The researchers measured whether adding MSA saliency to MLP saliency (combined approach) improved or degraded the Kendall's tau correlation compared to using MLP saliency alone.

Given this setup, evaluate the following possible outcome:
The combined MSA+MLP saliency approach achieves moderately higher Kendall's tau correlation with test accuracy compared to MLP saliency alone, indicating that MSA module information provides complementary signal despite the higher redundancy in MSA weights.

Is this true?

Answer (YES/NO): NO